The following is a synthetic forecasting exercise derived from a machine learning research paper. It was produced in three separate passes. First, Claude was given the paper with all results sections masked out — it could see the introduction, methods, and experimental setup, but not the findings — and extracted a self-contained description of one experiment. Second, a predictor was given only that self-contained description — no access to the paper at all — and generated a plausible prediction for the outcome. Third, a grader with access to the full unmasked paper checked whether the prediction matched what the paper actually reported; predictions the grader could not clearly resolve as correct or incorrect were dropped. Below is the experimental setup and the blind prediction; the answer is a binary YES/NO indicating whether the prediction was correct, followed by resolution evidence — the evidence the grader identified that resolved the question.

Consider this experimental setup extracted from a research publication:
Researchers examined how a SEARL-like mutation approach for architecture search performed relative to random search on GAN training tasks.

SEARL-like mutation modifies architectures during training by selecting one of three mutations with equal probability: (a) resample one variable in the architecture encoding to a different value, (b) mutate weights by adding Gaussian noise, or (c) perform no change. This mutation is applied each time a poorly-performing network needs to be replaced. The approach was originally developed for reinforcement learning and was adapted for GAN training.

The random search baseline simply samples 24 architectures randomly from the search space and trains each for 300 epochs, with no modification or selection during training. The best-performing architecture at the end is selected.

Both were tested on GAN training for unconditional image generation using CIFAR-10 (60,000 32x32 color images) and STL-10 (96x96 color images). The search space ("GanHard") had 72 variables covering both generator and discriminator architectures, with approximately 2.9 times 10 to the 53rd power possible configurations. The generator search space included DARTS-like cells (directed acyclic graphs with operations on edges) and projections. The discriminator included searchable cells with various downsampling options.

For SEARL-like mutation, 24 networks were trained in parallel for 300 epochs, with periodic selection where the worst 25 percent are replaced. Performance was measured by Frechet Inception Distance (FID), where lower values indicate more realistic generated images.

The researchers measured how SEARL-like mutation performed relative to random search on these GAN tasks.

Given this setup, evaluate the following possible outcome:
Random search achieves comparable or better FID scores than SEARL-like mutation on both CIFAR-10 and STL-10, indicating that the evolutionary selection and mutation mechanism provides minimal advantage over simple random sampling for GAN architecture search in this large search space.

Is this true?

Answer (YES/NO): NO